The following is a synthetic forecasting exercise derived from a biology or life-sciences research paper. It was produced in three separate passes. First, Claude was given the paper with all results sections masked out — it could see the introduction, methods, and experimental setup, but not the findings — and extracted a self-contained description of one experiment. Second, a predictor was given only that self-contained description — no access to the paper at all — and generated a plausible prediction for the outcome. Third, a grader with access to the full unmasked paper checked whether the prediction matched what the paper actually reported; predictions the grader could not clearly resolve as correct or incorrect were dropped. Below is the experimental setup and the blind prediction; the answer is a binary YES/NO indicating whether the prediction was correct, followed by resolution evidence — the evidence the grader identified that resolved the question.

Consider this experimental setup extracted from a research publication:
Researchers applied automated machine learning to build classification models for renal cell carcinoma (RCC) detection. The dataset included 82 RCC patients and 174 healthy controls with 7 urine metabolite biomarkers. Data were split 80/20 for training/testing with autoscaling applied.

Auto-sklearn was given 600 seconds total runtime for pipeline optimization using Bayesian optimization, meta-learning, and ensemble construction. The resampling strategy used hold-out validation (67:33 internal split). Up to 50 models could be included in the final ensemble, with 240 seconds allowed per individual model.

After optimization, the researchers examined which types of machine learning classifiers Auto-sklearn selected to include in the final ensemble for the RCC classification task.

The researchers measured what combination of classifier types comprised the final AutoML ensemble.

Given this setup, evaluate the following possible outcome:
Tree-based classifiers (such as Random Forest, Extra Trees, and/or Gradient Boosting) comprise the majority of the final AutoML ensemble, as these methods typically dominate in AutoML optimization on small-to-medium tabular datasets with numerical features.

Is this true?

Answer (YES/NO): NO